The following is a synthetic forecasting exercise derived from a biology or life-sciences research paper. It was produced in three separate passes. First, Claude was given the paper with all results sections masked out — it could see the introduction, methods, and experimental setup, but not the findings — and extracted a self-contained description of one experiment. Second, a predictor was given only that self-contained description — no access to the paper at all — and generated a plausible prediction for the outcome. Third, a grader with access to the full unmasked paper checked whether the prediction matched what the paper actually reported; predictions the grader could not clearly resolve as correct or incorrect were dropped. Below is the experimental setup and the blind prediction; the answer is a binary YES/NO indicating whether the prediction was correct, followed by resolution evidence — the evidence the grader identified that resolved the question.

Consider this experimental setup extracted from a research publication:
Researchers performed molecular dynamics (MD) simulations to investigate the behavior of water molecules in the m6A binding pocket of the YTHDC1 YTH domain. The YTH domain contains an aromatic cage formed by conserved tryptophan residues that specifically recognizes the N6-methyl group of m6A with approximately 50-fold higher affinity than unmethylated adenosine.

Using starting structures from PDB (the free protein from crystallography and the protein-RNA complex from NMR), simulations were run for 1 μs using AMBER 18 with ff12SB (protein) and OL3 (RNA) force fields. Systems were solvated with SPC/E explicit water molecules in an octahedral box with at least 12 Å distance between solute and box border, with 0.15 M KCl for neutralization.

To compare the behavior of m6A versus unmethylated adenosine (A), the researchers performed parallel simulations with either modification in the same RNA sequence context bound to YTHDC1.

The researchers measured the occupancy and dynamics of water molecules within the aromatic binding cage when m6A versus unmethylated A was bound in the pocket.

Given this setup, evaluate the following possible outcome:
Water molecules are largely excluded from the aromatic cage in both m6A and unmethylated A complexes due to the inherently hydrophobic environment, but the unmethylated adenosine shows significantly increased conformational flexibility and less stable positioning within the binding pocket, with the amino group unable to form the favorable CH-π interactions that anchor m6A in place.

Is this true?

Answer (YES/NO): NO